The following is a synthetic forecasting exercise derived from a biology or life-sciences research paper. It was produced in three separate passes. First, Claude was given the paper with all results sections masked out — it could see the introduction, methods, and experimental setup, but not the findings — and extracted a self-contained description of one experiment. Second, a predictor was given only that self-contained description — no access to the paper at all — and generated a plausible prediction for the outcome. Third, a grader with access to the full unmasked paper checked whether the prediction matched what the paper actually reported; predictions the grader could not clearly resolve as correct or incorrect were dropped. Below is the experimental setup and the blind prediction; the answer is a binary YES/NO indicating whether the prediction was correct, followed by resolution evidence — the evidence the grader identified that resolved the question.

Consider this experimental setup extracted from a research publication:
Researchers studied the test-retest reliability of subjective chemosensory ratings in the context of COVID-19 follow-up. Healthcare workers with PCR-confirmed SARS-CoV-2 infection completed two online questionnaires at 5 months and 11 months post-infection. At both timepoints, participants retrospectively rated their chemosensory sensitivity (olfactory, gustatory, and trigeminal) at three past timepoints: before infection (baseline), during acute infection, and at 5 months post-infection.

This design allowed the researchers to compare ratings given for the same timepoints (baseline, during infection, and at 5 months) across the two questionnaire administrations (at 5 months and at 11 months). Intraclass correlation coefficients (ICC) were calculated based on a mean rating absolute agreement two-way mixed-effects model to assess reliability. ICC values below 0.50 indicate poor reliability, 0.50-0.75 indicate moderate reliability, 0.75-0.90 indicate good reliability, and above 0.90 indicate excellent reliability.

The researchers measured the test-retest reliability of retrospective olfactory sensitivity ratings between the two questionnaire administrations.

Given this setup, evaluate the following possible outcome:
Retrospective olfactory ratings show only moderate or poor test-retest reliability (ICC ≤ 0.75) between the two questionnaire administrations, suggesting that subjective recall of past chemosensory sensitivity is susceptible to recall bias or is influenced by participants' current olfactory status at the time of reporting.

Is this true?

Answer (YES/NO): NO